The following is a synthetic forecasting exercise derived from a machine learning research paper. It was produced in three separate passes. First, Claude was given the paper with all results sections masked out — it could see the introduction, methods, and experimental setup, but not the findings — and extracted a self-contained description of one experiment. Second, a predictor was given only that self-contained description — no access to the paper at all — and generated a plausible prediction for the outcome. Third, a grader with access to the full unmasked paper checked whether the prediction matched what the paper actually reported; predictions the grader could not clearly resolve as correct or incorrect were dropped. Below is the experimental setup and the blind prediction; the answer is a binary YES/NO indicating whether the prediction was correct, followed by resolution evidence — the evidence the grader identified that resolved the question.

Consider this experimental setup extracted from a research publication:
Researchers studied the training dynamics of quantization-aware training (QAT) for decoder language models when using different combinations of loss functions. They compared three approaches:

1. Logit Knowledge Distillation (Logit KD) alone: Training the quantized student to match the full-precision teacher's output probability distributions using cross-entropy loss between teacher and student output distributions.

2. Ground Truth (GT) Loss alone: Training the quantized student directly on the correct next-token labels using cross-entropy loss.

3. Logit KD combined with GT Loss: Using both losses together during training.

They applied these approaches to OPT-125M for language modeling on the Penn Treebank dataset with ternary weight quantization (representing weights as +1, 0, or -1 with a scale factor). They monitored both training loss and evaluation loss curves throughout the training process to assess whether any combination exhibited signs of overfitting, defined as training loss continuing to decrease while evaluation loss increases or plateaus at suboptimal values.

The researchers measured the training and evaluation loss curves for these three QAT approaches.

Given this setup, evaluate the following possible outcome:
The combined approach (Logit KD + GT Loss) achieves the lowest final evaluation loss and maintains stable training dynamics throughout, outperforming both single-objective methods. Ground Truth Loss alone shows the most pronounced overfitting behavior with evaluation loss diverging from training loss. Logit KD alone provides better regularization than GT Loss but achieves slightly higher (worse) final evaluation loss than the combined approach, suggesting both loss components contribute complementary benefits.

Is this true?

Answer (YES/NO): NO